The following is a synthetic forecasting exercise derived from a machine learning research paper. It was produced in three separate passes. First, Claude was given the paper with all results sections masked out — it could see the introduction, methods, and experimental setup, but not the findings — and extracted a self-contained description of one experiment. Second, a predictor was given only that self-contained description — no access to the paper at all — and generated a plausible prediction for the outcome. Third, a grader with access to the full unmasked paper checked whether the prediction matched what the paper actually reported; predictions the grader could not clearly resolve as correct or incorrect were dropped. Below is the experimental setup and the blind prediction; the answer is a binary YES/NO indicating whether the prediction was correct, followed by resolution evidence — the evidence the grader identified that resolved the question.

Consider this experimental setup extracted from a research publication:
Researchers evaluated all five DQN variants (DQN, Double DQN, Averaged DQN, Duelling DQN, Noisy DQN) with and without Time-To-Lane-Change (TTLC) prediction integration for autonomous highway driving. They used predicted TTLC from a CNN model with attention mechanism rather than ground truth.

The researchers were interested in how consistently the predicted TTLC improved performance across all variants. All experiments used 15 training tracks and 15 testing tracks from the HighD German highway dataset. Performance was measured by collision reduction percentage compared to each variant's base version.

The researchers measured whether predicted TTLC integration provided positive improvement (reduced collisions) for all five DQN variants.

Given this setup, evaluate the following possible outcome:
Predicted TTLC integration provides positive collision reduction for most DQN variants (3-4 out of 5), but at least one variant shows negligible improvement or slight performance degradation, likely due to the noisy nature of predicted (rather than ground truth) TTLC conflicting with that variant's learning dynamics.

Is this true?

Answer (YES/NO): NO